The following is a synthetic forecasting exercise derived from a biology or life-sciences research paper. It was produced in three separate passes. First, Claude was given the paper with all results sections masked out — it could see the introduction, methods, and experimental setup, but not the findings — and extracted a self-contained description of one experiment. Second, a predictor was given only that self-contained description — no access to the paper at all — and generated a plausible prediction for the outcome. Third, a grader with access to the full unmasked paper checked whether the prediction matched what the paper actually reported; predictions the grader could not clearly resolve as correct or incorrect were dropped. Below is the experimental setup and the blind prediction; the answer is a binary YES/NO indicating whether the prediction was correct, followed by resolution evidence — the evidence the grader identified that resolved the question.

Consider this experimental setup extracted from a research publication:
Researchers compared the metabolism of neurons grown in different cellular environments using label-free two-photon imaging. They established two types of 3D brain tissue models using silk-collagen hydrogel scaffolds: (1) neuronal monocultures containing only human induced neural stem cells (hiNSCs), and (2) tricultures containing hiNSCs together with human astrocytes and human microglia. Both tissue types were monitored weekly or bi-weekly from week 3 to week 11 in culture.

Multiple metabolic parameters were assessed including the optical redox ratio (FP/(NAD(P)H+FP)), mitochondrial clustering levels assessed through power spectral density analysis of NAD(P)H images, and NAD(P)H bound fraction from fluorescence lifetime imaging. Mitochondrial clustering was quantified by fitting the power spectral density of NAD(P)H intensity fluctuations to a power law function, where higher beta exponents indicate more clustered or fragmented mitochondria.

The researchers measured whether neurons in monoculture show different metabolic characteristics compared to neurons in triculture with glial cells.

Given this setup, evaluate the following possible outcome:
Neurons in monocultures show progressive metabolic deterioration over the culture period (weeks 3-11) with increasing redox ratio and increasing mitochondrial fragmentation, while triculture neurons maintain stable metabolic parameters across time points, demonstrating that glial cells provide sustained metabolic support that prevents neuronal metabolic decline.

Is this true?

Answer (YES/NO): NO